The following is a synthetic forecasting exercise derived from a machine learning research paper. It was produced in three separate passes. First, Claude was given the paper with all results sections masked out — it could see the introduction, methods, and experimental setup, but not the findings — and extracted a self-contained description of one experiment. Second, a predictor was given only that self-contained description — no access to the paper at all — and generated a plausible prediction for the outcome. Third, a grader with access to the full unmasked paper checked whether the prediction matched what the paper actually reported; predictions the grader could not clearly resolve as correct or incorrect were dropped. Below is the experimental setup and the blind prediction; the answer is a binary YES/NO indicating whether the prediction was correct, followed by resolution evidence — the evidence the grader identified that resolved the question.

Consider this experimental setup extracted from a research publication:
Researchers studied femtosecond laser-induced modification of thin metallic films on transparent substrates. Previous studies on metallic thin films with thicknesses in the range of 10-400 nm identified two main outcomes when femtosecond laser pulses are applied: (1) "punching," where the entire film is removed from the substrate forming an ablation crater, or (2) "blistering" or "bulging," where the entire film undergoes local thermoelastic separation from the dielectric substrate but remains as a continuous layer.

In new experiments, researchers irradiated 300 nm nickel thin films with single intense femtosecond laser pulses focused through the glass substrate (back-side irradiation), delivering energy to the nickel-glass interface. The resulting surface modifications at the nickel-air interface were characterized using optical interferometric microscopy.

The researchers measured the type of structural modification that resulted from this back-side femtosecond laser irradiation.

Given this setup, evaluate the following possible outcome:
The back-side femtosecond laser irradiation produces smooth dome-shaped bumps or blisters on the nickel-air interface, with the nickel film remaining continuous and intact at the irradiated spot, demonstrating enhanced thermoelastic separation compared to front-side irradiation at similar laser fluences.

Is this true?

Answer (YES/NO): NO